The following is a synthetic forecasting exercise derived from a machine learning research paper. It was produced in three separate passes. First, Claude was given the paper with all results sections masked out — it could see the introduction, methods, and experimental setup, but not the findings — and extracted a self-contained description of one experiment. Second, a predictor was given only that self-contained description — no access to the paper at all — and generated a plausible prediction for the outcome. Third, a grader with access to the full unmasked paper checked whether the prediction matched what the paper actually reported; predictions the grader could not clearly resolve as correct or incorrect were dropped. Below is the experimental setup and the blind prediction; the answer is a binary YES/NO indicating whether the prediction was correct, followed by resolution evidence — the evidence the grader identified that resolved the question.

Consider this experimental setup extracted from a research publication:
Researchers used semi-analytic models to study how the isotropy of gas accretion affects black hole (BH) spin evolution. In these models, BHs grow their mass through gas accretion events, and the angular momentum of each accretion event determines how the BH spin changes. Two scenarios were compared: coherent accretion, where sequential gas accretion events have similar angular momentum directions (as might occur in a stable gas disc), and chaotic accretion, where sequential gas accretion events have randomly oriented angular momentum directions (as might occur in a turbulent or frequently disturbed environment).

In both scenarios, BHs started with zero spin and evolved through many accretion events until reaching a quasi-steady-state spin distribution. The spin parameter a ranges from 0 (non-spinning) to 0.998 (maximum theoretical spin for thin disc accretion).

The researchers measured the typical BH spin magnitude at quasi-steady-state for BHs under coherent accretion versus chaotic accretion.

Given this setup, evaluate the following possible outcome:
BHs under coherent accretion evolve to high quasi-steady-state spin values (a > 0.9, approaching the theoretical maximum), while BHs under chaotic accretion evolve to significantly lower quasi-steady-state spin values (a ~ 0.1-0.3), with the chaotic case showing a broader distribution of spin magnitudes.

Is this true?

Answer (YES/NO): YES